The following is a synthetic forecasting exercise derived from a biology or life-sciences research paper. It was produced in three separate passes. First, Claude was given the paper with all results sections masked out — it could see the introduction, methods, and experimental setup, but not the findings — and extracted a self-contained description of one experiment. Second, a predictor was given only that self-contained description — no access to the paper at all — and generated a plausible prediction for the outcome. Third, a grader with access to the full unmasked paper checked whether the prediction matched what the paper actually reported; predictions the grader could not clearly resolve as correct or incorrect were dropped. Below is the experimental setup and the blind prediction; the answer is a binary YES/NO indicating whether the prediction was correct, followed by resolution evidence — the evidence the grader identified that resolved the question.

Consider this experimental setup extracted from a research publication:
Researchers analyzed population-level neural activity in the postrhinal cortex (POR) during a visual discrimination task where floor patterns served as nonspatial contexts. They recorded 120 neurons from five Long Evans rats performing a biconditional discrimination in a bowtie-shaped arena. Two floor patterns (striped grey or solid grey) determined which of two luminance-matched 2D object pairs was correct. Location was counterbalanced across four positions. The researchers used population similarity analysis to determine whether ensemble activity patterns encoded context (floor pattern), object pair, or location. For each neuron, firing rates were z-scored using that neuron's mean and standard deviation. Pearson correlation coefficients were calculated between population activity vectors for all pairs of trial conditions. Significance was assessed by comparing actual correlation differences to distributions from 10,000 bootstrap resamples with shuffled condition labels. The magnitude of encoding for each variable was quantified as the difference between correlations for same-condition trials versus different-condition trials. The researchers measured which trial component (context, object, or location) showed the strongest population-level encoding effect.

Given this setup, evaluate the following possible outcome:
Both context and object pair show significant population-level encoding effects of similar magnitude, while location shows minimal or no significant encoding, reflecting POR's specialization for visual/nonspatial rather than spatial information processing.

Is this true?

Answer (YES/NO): NO